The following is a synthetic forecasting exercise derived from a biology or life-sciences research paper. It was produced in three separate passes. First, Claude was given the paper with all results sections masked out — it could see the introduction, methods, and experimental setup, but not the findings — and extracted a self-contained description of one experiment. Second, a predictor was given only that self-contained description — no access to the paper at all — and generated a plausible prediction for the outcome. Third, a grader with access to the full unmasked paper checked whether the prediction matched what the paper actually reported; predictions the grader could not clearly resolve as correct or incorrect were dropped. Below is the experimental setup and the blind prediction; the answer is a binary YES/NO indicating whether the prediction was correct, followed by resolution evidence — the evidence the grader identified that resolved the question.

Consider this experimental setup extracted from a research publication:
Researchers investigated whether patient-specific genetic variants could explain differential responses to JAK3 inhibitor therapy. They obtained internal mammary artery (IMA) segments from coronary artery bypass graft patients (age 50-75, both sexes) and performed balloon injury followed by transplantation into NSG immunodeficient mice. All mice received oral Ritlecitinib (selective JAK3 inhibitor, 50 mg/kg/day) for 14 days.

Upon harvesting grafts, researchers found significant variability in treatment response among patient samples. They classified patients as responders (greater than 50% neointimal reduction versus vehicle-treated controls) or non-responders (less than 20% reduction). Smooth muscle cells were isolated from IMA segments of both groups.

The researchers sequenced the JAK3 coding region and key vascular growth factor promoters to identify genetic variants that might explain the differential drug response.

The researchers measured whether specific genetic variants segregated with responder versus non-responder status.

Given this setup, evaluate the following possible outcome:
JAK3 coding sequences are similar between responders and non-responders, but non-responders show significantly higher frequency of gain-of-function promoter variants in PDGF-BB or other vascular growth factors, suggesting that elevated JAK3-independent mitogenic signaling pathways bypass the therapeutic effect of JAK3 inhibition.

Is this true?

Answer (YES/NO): NO